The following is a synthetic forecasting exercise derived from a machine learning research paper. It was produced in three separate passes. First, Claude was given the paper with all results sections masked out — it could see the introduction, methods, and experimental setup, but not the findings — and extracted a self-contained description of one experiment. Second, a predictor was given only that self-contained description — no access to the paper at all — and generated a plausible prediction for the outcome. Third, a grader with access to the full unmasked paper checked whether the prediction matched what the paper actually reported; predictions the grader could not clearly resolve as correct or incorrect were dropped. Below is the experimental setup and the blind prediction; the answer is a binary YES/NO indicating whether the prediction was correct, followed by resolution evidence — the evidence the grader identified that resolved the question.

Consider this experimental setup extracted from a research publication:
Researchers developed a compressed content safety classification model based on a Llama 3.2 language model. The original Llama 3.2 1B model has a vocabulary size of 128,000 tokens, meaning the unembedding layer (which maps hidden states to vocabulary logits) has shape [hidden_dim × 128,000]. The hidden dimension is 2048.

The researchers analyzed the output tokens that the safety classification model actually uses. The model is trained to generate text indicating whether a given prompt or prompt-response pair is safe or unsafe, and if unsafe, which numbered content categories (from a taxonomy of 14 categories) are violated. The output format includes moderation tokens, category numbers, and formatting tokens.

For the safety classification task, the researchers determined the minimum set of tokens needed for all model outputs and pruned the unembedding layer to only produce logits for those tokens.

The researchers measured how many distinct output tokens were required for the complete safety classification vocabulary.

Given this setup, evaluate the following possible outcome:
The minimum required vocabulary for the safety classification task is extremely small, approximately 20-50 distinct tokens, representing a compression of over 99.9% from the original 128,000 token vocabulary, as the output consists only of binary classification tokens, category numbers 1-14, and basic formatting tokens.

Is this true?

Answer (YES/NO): YES